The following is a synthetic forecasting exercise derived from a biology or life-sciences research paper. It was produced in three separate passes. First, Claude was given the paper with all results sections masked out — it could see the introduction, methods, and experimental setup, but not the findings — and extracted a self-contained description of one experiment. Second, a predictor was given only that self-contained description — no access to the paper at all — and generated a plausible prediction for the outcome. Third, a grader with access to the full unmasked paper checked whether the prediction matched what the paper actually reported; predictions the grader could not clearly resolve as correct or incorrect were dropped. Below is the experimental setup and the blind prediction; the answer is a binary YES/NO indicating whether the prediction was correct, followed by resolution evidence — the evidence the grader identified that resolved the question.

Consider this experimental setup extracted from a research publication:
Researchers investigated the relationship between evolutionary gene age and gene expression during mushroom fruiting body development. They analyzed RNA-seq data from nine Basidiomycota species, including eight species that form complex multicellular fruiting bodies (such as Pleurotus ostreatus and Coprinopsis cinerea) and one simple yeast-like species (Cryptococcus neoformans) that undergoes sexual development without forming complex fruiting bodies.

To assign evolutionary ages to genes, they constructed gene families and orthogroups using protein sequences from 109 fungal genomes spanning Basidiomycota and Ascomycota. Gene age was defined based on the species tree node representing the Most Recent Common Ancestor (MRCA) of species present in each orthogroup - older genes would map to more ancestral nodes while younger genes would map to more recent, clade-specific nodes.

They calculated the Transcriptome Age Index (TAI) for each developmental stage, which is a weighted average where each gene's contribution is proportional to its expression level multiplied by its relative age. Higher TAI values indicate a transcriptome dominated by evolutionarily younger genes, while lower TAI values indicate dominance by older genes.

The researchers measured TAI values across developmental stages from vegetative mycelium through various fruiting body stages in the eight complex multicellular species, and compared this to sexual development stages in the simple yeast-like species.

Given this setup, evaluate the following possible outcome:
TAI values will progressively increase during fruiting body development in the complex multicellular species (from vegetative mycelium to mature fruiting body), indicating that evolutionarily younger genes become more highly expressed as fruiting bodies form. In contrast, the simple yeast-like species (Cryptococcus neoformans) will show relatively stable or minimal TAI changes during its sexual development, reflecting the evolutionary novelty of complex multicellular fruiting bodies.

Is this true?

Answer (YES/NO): NO